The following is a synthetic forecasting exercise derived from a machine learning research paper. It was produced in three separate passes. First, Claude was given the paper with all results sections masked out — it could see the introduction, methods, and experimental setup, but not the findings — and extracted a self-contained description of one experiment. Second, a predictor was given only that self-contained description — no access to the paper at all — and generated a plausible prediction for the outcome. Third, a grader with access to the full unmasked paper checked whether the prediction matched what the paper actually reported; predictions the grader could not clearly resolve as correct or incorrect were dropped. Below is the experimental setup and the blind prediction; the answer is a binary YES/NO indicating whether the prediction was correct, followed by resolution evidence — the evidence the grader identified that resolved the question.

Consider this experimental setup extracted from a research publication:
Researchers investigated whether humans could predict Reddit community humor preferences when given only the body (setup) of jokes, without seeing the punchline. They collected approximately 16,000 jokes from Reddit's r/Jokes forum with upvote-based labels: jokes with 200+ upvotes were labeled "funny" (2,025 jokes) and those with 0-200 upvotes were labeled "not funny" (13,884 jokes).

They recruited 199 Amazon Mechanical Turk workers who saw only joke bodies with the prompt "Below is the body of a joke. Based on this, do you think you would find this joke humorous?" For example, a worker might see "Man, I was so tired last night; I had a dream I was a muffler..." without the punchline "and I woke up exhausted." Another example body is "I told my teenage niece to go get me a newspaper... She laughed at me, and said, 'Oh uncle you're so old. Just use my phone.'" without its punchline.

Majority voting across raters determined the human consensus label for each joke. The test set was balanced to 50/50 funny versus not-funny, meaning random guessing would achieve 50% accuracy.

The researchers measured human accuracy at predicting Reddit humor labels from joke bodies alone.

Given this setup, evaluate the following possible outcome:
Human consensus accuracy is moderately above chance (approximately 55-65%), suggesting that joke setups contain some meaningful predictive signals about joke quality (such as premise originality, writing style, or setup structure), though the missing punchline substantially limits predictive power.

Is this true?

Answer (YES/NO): NO